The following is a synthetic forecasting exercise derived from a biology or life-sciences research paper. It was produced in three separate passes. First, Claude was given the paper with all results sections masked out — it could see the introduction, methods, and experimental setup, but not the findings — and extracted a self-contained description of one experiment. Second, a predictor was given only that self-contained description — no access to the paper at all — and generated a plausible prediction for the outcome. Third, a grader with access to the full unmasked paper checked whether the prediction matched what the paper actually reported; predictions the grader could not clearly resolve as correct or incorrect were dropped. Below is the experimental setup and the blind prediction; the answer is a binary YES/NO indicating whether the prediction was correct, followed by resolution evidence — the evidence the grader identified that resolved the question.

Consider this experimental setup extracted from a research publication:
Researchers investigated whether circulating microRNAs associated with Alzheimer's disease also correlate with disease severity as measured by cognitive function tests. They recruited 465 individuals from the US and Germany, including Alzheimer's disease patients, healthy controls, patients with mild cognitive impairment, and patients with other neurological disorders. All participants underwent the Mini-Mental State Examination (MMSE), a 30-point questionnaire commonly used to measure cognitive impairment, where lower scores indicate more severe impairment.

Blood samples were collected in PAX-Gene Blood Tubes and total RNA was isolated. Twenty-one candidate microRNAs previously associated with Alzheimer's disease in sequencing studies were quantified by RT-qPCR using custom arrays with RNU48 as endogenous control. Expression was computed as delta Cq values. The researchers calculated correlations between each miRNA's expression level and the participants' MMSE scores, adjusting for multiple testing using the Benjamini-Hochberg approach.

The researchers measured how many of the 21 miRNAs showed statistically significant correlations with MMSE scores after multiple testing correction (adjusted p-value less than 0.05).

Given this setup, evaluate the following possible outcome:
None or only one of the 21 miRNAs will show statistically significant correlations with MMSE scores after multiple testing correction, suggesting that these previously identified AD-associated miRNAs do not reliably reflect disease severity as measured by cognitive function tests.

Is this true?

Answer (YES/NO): NO